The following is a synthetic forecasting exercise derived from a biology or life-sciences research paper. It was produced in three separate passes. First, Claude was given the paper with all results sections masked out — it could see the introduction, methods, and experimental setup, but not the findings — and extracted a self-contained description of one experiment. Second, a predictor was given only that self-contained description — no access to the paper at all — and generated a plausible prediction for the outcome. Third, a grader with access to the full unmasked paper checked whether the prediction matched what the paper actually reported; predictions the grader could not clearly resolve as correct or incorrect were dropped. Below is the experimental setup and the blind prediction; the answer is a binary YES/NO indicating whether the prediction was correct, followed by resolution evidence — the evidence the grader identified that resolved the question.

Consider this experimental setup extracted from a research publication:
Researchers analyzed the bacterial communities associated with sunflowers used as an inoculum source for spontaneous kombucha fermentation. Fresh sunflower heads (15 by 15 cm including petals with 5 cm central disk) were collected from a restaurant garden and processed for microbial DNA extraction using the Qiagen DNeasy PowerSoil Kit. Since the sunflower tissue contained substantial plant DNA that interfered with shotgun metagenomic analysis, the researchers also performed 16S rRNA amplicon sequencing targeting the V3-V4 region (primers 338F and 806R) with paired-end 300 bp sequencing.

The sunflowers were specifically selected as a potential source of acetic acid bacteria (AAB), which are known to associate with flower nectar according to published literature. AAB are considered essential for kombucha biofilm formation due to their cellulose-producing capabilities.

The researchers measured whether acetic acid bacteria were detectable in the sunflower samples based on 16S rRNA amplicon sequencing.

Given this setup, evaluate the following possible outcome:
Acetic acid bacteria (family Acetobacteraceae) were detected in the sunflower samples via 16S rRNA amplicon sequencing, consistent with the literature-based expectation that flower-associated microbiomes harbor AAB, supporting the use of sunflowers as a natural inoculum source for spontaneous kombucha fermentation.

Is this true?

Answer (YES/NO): NO